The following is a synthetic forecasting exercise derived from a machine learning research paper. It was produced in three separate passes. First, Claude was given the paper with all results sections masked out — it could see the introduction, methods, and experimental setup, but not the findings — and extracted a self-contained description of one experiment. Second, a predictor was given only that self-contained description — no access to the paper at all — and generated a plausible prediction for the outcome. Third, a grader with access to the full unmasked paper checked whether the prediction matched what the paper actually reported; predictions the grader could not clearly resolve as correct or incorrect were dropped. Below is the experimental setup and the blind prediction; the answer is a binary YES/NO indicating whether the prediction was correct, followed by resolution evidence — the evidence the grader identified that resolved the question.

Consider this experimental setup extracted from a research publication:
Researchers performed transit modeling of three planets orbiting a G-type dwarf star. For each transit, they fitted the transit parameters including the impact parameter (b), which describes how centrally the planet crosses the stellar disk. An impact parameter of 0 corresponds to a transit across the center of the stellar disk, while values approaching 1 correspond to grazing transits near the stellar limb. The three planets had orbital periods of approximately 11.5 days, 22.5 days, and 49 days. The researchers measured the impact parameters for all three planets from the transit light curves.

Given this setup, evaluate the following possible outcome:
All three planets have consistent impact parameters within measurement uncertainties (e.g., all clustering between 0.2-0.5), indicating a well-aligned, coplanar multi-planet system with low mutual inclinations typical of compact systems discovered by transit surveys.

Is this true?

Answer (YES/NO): NO